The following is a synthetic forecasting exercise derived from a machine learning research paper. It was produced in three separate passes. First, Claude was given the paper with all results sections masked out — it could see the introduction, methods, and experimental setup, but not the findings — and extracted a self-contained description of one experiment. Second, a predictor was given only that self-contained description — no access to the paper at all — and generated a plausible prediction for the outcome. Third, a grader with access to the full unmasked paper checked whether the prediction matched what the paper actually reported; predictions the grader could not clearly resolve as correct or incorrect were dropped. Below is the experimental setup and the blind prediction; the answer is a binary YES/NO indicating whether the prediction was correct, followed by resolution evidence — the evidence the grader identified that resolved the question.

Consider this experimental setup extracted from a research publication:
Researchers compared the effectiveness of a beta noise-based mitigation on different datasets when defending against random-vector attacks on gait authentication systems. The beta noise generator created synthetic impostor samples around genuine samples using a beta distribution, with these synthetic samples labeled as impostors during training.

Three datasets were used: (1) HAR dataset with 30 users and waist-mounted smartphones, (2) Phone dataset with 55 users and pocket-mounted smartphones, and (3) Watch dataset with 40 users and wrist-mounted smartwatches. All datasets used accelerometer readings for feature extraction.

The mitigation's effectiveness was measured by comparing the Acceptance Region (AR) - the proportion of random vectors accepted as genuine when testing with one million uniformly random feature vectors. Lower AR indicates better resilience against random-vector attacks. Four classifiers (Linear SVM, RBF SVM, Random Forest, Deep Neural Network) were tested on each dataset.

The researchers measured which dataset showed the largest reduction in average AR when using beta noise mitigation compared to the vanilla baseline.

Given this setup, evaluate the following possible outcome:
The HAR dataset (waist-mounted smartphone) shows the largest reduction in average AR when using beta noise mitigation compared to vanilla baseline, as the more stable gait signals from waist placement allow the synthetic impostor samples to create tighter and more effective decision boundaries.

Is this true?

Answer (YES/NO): YES